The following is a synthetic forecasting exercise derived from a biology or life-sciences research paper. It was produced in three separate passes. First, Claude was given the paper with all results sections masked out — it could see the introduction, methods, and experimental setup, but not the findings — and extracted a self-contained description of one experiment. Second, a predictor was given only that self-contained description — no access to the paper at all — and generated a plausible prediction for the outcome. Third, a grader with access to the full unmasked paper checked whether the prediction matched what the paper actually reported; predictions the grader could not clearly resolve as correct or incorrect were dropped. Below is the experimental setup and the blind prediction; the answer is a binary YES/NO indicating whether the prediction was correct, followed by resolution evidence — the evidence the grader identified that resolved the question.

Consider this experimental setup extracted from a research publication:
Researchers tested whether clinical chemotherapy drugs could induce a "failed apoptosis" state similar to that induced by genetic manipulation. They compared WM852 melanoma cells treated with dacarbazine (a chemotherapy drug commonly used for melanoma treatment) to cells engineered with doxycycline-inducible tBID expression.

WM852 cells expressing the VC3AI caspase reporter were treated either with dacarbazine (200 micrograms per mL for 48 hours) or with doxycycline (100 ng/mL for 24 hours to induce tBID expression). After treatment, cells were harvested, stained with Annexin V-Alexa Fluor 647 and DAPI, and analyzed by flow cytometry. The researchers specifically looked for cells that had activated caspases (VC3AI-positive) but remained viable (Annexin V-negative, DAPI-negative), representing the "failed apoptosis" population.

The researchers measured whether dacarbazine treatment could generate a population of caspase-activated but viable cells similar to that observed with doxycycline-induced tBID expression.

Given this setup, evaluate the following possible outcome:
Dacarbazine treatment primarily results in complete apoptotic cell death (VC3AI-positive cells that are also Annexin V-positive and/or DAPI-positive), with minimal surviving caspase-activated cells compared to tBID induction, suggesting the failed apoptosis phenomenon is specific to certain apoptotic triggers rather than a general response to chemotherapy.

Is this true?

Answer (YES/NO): NO